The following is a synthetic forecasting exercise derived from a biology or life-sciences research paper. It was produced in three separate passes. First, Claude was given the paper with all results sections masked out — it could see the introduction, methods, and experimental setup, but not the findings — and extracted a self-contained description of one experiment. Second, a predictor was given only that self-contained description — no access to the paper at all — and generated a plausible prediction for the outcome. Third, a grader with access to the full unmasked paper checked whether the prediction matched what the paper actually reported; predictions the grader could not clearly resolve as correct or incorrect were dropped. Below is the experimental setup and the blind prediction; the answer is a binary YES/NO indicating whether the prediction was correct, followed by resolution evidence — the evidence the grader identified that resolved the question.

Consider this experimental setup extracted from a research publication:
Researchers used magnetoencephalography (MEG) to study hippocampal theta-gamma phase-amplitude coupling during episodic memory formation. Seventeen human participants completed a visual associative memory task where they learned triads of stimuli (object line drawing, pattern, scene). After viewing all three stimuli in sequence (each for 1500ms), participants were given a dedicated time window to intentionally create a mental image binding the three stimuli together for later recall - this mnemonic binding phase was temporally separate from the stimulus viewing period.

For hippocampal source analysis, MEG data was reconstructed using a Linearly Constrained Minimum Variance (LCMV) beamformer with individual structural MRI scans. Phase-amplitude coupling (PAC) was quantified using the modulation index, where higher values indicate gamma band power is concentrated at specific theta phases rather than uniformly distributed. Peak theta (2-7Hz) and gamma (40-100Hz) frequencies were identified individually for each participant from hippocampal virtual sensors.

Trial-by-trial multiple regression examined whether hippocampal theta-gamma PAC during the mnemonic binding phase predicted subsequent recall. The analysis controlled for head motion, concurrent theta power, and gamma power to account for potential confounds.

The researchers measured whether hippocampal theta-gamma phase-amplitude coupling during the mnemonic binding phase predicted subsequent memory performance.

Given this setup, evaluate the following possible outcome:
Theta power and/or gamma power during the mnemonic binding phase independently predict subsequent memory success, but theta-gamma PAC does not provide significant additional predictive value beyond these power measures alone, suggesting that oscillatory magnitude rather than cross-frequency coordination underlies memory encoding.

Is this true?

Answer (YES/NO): NO